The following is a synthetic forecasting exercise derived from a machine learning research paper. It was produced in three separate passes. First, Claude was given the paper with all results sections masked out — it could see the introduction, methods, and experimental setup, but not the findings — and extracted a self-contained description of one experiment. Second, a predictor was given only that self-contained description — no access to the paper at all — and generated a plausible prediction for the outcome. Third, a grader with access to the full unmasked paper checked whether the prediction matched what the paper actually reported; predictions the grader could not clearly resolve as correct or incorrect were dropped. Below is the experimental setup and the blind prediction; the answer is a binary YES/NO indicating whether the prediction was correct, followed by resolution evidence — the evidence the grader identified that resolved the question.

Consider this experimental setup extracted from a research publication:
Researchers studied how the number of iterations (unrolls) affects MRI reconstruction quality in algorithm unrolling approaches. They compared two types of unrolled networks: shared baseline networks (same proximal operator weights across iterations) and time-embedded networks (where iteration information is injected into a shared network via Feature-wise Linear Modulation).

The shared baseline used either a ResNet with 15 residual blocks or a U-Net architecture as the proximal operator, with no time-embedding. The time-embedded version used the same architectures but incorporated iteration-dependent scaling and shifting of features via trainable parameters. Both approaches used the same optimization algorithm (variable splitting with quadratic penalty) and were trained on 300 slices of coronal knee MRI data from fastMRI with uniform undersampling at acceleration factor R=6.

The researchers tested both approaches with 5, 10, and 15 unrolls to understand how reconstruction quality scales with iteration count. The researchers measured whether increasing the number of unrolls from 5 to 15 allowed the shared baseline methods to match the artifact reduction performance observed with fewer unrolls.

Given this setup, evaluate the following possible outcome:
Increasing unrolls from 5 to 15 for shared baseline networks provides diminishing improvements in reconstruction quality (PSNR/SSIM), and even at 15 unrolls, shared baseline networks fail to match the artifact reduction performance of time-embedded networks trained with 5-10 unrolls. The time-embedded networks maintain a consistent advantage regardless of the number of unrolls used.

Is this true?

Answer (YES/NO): YES